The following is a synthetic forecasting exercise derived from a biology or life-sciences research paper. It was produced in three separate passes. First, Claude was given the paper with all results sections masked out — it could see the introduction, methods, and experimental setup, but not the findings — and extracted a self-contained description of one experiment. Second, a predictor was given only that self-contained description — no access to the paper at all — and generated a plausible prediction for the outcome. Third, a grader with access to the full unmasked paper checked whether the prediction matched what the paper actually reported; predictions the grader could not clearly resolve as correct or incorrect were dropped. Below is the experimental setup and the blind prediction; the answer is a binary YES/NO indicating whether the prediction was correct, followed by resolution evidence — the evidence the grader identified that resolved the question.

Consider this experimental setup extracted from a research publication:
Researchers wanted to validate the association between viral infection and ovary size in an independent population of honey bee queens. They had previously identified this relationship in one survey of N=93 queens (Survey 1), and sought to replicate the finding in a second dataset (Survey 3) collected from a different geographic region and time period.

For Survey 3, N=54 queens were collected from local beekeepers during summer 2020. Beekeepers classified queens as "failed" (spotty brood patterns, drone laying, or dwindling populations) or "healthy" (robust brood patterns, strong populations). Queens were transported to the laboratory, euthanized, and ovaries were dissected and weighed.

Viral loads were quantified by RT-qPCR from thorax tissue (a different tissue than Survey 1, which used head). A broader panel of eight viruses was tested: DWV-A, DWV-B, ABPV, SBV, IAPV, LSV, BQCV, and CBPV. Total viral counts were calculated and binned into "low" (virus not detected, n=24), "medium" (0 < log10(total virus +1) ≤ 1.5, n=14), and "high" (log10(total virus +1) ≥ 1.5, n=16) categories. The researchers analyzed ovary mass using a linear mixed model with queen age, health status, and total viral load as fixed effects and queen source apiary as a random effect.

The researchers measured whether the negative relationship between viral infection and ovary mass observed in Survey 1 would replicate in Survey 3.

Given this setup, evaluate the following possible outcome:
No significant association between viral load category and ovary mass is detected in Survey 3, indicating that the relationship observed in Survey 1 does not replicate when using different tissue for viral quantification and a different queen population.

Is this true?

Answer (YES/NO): NO